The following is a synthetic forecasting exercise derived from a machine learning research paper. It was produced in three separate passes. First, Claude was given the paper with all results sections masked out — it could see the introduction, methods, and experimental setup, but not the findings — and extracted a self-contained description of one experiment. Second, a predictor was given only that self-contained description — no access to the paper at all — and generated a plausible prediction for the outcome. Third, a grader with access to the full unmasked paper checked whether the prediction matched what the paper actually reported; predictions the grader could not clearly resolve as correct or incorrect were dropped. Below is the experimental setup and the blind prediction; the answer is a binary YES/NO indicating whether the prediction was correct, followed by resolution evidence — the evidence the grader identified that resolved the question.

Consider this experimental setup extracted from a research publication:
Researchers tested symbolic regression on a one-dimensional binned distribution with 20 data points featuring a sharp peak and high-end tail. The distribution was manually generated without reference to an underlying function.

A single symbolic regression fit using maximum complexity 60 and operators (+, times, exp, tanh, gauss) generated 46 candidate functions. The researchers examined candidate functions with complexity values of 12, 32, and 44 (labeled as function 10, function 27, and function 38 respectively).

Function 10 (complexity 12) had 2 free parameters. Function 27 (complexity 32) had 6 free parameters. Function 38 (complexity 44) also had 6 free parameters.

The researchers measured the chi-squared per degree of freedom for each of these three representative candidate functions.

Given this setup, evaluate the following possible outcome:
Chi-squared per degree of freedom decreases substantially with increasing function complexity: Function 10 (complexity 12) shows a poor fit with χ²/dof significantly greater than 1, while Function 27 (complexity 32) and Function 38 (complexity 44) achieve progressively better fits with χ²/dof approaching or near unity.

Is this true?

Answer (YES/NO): YES